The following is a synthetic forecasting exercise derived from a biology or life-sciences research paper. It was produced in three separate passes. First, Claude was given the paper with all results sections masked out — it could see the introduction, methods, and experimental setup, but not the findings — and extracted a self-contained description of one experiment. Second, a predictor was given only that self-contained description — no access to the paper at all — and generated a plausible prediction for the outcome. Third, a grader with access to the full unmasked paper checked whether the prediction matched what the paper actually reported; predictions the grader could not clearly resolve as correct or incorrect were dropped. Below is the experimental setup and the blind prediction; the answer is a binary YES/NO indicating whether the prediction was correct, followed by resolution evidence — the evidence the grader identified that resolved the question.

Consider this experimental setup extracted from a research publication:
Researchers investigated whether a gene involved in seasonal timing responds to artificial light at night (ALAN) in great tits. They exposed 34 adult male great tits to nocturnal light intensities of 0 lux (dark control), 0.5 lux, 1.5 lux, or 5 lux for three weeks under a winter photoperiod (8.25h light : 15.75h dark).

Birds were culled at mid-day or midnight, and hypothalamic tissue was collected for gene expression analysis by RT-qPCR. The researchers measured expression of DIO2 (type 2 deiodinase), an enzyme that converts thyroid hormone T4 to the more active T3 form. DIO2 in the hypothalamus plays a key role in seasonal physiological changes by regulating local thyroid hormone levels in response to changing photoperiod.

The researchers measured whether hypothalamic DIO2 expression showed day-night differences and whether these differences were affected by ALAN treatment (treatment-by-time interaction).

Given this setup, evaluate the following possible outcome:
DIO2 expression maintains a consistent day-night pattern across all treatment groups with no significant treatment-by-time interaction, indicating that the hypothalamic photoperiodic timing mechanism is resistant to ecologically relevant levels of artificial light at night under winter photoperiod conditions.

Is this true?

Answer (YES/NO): NO